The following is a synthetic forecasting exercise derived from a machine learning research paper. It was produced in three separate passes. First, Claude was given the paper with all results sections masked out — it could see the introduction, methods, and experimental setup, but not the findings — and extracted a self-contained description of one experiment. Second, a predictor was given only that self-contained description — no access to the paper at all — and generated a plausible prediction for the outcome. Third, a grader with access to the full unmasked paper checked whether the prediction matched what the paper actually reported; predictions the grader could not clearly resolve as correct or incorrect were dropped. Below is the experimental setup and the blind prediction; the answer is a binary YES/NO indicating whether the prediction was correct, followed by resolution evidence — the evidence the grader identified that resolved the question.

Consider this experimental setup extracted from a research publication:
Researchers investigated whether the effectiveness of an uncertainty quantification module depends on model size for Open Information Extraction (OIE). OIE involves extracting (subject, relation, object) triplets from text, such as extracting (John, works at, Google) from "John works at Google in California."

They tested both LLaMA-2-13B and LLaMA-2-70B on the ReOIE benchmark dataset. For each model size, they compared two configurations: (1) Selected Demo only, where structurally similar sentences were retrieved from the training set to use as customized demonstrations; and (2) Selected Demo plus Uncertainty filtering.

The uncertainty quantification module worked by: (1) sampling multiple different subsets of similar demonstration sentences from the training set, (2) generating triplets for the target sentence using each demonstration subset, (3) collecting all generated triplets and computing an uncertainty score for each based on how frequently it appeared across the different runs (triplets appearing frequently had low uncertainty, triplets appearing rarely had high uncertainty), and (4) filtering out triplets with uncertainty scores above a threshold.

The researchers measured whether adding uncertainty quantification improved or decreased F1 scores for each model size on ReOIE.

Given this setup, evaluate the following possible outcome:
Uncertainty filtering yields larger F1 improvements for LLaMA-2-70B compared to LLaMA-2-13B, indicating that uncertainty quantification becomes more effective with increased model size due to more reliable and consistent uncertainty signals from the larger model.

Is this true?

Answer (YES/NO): YES